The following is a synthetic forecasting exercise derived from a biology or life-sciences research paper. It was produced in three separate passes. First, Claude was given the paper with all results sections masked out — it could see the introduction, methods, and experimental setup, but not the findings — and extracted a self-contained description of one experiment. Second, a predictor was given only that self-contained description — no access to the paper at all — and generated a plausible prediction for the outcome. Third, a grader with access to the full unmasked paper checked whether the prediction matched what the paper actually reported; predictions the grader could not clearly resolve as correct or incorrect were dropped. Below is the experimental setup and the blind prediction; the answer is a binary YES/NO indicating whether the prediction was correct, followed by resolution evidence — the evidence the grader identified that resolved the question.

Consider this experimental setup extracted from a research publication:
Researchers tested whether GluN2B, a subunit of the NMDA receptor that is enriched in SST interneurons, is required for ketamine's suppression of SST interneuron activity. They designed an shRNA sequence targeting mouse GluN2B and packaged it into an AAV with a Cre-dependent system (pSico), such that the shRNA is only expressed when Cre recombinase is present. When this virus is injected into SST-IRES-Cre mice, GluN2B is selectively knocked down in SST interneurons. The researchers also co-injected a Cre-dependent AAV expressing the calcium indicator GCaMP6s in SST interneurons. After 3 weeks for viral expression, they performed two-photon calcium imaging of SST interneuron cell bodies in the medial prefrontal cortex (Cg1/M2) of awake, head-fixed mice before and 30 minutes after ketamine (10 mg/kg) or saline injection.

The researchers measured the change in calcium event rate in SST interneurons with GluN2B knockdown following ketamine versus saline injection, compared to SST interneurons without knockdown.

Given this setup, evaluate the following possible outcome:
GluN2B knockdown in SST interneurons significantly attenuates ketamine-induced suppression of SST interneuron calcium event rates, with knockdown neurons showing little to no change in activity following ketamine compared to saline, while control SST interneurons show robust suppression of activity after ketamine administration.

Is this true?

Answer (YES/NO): YES